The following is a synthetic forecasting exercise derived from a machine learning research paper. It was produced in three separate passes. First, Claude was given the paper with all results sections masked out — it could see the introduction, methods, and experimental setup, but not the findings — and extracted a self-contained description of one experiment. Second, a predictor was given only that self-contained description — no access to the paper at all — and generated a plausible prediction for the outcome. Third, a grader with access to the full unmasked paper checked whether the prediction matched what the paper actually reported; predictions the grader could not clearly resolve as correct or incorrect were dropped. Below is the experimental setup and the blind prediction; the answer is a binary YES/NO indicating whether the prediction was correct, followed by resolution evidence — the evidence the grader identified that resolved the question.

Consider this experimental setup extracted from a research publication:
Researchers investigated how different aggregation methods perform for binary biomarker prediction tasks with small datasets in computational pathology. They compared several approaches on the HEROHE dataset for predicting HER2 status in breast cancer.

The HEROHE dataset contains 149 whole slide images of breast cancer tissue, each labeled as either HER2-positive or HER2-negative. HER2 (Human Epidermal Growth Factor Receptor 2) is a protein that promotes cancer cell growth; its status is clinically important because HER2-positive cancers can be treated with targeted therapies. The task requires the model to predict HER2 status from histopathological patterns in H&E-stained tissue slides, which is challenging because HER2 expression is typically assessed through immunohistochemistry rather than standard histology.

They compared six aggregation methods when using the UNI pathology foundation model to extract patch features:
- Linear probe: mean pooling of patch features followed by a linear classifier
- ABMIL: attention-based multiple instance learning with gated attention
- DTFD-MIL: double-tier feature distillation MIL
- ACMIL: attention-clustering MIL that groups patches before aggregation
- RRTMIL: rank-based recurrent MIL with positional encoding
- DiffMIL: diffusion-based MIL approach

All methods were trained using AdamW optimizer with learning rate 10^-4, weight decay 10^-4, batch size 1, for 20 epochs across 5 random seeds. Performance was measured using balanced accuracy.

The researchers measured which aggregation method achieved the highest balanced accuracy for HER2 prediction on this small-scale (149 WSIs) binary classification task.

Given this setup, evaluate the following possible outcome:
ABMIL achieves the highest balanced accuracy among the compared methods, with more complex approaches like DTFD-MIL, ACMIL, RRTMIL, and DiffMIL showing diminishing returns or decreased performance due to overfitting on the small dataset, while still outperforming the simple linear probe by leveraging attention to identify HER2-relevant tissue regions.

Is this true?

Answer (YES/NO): NO